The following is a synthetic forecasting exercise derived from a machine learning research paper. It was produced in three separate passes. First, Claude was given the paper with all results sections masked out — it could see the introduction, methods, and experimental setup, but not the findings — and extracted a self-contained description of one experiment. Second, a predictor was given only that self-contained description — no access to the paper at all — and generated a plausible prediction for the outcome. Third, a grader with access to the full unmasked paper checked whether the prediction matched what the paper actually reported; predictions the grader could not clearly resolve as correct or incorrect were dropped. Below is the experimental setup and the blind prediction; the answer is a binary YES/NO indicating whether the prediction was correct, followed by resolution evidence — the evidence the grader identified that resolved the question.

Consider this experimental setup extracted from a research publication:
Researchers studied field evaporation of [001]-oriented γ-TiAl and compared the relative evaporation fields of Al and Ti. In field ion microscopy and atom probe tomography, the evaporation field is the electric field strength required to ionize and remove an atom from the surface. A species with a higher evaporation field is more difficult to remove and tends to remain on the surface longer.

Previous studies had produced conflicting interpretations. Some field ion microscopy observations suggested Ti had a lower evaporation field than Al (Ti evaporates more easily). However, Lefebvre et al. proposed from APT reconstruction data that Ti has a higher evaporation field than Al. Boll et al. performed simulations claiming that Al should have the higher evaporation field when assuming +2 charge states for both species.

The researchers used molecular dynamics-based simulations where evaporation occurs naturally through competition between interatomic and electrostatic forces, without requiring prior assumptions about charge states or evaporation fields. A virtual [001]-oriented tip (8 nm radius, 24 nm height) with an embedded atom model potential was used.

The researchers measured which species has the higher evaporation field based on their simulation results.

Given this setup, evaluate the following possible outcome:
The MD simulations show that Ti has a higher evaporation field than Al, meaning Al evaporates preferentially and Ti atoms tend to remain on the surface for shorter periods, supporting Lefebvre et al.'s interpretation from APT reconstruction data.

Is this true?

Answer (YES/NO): NO